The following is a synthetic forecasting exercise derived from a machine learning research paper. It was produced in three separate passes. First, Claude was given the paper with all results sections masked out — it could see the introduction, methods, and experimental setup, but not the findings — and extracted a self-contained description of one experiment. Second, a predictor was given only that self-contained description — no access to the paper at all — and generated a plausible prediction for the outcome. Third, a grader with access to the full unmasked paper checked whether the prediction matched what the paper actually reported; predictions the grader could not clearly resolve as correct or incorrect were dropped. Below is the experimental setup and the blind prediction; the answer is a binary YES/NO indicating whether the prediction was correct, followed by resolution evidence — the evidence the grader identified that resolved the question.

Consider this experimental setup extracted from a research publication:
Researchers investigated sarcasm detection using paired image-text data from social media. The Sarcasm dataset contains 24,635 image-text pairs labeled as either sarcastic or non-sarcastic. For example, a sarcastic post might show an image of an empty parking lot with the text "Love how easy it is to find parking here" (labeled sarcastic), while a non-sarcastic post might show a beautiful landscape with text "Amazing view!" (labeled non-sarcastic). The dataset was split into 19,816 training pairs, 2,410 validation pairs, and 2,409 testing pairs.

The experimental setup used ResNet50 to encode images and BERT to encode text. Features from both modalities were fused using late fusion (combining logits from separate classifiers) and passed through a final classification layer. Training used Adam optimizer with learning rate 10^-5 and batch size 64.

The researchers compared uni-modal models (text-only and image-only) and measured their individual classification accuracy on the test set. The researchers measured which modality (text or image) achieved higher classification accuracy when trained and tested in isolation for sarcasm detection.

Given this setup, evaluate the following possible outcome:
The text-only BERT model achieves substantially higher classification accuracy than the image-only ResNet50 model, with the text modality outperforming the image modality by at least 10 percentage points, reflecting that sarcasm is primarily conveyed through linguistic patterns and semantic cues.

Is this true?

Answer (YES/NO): NO